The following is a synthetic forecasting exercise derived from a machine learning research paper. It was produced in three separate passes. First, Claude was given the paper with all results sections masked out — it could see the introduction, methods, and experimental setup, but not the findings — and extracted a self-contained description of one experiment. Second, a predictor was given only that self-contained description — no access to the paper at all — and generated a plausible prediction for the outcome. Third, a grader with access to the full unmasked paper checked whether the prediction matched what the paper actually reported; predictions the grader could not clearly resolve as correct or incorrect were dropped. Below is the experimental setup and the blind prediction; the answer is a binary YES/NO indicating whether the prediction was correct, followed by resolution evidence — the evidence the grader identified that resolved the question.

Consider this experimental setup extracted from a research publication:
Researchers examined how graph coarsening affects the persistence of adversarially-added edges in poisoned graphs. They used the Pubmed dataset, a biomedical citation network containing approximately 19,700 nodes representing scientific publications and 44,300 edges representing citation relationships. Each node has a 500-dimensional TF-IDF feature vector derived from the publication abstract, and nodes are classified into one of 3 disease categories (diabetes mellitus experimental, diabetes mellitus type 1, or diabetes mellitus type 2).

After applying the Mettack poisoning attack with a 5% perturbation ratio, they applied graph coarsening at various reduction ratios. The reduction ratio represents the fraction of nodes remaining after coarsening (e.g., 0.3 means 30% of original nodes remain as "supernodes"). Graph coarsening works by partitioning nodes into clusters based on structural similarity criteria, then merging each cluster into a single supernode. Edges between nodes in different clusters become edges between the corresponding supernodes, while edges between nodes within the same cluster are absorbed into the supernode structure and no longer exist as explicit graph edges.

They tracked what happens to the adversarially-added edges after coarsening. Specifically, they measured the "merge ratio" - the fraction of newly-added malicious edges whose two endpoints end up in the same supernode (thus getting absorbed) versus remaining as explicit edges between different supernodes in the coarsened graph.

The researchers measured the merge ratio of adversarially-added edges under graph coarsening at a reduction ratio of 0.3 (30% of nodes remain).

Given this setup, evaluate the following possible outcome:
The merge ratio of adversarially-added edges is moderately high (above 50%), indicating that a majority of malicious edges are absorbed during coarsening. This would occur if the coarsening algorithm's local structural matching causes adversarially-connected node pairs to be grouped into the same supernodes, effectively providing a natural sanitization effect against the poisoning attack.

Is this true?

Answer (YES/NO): NO